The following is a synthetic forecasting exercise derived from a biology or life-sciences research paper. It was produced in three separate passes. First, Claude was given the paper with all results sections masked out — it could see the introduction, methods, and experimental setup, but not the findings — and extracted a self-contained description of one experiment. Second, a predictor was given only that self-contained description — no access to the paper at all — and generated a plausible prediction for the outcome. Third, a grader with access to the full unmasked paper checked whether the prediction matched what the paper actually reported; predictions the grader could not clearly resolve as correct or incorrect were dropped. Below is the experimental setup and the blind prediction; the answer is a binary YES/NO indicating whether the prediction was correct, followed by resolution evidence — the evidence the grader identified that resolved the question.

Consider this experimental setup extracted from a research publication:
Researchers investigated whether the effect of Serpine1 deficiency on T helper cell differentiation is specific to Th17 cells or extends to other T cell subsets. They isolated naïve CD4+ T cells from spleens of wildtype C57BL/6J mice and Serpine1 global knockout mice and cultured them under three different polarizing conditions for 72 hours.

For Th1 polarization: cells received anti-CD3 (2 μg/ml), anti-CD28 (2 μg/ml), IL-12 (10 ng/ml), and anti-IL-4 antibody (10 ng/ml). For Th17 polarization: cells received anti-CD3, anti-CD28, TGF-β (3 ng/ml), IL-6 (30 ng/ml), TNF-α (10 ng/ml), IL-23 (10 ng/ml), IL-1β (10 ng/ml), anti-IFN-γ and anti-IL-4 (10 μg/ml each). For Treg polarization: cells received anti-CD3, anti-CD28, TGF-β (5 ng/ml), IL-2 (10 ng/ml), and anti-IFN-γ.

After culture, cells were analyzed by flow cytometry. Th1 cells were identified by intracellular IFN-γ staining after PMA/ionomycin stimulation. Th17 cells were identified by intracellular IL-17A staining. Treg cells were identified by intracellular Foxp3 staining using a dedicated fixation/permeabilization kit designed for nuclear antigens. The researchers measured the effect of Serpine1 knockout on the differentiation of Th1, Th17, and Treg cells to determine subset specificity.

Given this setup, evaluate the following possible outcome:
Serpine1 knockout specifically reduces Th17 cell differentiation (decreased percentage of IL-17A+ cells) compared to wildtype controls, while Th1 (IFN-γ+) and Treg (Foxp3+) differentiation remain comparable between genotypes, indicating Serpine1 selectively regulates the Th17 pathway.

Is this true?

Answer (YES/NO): NO